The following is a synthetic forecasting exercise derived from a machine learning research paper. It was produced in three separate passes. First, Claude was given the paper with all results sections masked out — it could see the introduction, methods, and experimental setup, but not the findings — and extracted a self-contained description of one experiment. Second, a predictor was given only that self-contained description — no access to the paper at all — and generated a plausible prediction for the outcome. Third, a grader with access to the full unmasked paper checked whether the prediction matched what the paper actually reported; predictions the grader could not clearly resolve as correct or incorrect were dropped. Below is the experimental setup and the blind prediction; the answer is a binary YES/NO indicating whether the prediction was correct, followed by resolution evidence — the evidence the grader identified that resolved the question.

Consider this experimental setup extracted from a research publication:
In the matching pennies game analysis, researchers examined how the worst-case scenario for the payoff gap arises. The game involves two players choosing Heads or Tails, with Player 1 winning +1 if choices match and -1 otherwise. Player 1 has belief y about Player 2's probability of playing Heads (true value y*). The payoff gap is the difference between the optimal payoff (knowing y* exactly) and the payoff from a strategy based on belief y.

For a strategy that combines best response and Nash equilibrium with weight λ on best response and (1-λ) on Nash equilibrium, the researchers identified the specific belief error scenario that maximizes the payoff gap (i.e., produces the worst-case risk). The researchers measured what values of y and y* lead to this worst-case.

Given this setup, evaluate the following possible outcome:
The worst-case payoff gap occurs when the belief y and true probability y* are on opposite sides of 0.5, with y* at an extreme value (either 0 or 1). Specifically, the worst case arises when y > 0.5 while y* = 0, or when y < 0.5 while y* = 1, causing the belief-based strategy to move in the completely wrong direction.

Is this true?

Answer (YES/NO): YES